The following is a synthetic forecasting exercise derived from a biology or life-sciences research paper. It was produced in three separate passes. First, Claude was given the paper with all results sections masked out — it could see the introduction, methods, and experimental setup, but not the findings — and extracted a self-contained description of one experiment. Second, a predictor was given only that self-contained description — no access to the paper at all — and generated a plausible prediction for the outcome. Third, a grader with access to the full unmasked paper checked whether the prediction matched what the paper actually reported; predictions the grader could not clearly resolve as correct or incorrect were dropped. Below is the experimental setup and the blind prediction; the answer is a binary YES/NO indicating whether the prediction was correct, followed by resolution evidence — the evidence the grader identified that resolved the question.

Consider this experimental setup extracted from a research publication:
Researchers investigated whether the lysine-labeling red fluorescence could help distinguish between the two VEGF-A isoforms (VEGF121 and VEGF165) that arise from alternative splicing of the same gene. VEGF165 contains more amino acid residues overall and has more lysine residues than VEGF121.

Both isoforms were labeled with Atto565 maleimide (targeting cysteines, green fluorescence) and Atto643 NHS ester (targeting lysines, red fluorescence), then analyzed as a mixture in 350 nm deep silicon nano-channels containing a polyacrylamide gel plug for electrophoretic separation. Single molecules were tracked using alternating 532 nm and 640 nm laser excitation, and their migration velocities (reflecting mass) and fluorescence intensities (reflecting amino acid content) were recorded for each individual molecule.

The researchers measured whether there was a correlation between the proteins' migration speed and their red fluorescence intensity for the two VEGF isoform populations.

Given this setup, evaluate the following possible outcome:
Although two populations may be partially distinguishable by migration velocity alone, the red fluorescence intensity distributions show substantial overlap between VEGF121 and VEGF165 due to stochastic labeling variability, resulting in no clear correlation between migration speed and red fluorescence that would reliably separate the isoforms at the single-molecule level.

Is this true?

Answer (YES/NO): NO